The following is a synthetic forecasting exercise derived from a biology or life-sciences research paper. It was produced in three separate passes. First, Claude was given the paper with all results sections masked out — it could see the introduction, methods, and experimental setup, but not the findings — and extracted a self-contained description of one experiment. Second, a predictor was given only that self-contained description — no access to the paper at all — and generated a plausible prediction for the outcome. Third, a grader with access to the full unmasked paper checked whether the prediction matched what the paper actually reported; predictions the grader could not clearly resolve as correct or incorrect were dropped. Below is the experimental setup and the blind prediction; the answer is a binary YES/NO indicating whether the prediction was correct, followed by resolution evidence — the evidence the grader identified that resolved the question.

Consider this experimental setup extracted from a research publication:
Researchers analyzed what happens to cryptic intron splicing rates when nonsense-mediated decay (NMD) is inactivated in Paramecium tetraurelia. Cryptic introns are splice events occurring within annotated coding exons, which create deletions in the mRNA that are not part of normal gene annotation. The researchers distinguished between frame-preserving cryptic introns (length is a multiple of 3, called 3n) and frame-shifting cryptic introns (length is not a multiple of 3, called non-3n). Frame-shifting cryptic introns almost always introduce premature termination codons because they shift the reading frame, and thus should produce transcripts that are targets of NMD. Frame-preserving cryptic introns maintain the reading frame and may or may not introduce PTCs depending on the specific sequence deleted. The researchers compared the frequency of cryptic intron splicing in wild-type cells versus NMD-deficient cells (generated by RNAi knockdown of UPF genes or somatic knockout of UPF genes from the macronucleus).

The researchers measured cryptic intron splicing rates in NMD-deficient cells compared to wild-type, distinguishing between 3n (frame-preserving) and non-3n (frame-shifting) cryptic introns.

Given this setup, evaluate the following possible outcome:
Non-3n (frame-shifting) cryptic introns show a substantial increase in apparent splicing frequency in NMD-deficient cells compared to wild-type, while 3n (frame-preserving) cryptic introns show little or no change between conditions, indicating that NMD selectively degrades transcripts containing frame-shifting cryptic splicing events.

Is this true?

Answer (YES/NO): NO